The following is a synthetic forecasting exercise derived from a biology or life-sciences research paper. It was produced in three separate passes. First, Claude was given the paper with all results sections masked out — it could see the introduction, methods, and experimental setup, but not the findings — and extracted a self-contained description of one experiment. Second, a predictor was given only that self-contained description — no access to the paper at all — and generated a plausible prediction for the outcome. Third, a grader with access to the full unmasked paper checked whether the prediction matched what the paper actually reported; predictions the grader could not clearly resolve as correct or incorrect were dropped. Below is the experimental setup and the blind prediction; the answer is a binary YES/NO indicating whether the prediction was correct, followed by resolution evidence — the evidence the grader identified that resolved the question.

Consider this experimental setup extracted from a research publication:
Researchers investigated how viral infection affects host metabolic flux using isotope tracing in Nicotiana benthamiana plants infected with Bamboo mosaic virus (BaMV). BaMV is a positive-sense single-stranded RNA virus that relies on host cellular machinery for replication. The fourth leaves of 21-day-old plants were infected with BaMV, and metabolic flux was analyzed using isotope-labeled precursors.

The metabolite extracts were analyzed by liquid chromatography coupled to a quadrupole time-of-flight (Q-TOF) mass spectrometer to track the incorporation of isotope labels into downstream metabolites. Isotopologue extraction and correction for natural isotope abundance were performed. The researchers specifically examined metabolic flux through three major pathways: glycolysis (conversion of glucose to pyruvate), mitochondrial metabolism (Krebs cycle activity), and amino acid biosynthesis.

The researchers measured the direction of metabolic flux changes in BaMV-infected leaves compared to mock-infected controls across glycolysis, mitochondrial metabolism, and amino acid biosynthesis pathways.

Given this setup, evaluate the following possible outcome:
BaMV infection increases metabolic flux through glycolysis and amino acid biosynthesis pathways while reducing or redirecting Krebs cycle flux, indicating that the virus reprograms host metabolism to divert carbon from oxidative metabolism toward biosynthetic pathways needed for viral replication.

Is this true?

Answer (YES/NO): NO